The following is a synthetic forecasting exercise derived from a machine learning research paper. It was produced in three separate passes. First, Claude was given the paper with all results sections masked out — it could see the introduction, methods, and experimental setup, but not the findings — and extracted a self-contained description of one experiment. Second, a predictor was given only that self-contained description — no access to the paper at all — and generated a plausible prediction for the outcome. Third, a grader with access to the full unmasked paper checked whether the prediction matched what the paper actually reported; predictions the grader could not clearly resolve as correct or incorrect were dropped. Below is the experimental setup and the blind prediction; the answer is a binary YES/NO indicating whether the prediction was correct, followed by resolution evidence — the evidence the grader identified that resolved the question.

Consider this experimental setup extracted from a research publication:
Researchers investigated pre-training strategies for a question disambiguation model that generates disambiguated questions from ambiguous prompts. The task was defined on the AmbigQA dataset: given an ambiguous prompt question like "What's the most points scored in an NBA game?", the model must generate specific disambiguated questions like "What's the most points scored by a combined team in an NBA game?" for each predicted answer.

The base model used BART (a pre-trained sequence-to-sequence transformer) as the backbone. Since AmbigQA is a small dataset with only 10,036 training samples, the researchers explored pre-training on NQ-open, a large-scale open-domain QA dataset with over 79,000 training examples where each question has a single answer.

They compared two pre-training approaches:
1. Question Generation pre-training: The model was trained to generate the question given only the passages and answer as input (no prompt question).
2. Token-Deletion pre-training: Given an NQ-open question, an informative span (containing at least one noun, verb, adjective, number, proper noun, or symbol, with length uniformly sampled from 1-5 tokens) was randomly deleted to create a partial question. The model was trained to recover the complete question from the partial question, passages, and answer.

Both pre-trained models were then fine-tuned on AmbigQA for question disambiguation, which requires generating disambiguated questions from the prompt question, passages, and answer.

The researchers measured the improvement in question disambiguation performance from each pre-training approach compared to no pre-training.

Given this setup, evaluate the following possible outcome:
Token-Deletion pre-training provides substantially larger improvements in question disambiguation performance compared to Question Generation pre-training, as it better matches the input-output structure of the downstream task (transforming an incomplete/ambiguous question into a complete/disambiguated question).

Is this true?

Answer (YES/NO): YES